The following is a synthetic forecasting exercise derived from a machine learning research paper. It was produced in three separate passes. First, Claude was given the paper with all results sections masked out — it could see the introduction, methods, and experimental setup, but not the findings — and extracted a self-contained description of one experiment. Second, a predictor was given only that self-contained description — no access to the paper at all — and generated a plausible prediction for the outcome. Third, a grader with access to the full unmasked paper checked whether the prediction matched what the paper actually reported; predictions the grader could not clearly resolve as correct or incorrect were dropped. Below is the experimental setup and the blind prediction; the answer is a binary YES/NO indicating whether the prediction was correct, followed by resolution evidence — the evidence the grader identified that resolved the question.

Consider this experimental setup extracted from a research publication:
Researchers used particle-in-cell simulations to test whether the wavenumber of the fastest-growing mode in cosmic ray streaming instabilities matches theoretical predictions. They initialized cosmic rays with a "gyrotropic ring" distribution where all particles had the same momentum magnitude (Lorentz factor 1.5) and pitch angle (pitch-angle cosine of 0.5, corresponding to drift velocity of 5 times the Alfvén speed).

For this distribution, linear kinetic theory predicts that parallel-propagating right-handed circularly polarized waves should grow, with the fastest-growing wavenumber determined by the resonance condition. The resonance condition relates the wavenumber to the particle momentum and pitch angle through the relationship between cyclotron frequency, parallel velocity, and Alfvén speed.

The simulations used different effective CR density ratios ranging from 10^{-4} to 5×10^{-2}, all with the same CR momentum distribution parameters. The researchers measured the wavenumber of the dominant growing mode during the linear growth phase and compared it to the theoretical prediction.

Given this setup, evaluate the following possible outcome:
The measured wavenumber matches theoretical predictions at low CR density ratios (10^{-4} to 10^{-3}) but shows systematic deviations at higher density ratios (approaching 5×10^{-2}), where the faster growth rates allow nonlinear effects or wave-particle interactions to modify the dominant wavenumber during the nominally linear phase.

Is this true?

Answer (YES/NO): NO